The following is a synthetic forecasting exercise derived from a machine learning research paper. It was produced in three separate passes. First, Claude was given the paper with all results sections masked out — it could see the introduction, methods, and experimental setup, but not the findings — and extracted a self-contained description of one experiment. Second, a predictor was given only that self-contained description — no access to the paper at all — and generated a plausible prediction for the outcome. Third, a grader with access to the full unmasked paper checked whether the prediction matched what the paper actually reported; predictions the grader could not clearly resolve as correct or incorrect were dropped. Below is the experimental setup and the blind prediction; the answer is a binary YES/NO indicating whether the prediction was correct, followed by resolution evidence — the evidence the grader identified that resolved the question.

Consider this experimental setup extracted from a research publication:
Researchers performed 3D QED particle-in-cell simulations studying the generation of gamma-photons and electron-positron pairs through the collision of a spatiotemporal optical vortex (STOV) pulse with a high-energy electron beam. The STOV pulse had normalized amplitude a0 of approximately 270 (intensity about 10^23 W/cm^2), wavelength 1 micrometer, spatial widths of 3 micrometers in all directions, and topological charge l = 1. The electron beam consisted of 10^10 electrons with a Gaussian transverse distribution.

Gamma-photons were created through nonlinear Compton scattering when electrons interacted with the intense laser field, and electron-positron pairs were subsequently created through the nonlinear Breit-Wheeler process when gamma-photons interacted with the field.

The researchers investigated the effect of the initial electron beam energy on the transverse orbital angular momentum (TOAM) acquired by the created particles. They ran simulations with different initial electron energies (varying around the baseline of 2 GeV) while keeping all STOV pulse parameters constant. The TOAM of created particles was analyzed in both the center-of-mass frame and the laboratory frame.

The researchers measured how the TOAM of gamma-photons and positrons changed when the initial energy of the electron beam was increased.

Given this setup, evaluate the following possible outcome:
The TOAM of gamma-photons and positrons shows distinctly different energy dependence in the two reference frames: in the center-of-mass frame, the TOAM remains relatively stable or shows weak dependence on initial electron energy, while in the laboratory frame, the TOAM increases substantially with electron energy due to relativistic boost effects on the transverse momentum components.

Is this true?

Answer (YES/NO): NO